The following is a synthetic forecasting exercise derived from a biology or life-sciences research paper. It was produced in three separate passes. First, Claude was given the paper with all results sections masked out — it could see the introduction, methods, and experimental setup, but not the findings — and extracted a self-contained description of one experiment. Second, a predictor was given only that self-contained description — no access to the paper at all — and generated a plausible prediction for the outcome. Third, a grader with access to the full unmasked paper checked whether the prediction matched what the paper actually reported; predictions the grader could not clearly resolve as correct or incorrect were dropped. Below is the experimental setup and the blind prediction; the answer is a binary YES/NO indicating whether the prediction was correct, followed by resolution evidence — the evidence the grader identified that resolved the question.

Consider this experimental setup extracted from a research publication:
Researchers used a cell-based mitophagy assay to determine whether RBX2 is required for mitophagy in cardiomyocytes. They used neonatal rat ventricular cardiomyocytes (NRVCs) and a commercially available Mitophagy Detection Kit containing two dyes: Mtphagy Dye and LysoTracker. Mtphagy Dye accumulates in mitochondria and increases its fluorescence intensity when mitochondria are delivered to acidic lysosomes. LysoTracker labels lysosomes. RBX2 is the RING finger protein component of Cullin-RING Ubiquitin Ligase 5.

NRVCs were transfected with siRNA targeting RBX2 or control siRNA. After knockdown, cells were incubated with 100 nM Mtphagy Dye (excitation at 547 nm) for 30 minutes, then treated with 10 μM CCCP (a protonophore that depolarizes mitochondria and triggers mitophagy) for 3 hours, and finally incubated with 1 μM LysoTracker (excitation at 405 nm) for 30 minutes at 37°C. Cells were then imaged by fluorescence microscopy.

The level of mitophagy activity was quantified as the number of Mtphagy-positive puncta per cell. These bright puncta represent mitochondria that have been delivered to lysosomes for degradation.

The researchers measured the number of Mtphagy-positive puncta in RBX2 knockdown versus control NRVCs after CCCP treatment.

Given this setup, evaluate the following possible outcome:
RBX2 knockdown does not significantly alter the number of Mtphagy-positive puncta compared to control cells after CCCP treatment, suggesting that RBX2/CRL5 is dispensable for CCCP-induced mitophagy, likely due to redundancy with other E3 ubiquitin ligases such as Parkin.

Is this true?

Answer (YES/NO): NO